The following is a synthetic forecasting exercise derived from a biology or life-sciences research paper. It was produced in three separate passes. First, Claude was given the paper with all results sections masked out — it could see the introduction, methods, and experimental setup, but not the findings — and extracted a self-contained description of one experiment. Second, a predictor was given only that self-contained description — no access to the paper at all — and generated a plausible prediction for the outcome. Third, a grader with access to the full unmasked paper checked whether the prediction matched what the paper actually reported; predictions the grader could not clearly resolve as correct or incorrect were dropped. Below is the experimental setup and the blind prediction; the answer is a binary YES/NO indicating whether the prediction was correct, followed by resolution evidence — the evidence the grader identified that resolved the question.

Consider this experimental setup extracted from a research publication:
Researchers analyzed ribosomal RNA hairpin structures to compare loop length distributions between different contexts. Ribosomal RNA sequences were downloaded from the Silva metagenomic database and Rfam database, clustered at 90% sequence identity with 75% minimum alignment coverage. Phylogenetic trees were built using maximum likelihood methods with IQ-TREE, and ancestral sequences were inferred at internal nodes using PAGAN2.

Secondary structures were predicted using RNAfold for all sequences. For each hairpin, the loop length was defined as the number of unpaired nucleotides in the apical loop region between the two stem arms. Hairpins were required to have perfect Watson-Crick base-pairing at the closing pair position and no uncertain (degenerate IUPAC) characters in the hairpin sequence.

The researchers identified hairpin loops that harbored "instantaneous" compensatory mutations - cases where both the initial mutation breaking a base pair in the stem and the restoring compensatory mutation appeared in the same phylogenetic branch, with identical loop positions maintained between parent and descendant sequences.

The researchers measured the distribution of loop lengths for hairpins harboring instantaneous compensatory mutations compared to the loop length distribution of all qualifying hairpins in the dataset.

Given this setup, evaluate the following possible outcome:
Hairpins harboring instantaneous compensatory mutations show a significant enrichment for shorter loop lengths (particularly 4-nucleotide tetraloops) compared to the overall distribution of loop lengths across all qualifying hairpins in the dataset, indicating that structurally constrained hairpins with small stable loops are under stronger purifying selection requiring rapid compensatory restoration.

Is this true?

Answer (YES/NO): YES